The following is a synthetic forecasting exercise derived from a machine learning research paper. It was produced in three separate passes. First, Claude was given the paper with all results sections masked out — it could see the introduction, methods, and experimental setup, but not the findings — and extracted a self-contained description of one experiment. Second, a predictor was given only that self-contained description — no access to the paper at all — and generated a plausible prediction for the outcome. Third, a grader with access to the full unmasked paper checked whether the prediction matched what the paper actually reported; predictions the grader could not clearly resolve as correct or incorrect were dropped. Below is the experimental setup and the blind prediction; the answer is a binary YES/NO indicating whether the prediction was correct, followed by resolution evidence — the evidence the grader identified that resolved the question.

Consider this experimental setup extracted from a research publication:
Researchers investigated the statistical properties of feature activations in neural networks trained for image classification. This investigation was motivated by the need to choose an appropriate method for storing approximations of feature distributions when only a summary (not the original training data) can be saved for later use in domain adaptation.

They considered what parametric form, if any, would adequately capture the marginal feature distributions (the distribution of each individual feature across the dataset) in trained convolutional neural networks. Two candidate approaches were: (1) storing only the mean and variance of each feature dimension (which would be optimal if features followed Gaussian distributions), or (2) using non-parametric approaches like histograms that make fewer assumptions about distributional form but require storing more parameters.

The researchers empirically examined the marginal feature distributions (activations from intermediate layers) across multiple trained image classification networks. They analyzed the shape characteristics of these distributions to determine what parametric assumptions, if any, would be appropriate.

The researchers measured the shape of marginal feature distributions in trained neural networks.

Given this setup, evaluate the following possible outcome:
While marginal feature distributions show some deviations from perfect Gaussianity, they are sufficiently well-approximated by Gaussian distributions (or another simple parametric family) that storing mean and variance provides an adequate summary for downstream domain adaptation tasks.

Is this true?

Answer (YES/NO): NO